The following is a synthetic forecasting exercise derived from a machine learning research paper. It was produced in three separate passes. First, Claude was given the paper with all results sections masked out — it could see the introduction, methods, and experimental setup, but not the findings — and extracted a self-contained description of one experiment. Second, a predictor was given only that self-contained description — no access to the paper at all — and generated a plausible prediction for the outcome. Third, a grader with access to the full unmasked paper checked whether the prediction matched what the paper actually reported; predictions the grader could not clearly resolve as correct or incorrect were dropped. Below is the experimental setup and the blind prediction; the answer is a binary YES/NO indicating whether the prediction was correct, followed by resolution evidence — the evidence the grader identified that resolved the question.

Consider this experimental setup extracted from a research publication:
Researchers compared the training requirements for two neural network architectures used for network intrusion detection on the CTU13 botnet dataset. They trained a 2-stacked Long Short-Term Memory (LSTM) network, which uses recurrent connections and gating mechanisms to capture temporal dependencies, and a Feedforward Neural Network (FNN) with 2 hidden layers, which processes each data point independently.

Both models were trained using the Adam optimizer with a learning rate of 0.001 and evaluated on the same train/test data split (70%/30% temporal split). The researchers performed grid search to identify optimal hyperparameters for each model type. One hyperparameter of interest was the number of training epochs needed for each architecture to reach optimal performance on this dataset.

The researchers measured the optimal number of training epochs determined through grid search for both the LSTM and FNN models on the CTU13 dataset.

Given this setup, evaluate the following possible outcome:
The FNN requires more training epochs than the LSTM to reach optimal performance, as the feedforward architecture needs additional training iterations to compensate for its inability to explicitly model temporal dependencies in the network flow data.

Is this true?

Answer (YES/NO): NO